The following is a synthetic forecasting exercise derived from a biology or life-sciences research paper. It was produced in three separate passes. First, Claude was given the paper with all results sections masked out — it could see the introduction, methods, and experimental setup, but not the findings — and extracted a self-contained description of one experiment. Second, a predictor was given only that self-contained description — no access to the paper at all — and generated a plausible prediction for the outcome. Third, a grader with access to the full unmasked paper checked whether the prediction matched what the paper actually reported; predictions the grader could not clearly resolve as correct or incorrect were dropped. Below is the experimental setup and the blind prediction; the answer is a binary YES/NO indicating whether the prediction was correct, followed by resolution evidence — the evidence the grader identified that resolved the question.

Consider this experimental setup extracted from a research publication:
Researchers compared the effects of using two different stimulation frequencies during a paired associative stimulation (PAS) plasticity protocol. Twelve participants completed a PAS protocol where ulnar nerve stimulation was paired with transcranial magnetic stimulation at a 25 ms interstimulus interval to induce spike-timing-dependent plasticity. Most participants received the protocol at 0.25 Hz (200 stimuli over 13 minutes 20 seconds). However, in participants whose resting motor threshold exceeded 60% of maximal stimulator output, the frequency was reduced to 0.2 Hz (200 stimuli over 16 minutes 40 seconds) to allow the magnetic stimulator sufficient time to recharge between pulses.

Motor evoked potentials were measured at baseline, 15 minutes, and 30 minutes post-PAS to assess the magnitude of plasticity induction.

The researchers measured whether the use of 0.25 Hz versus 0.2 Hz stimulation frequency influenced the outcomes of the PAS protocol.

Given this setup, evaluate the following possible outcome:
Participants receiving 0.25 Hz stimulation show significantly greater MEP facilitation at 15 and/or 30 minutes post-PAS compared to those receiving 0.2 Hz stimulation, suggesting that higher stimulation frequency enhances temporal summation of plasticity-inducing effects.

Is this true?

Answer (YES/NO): NO